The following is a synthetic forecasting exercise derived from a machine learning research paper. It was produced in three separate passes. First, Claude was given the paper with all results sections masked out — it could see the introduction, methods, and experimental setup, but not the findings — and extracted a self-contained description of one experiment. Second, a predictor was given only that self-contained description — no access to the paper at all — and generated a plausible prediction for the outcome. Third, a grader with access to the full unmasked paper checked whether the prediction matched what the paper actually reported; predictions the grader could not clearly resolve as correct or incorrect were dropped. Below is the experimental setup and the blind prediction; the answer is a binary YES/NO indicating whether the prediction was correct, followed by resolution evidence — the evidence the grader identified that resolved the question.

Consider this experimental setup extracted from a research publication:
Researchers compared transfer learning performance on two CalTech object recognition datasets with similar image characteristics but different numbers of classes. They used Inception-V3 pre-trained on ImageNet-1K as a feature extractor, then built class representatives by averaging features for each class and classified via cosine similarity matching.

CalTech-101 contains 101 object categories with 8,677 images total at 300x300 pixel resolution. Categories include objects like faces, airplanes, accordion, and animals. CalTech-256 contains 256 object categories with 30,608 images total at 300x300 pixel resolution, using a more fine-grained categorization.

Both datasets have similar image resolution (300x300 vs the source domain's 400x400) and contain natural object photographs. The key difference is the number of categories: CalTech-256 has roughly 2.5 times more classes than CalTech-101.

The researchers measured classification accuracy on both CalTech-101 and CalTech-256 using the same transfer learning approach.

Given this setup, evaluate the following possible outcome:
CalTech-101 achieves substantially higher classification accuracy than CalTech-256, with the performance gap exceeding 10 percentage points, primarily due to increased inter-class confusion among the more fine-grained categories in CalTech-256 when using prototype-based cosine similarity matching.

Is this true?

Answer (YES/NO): YES